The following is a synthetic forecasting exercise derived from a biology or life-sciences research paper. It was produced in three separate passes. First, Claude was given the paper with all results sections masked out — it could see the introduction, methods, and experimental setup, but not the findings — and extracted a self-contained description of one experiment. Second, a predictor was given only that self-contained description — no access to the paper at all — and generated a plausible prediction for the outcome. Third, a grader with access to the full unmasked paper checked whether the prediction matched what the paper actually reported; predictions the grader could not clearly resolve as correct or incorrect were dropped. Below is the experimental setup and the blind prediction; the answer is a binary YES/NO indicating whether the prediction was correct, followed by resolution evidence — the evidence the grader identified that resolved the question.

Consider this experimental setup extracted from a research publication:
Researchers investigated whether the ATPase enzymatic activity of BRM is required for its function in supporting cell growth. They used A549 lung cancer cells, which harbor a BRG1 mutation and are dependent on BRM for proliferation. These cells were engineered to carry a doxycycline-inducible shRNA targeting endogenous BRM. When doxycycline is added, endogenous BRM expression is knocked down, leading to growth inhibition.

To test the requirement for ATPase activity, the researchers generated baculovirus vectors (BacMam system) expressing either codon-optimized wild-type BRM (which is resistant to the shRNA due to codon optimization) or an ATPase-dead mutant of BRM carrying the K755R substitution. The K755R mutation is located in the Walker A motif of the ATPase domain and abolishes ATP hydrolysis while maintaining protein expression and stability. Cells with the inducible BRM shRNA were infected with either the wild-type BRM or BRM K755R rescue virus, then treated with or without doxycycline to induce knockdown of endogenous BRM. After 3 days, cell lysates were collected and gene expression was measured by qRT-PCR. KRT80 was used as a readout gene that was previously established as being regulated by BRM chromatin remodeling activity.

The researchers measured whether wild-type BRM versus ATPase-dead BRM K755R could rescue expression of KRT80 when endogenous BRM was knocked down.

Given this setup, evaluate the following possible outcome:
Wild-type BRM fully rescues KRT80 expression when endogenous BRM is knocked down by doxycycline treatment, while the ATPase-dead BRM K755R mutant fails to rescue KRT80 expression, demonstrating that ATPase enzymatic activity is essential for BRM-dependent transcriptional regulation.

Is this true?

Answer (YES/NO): YES